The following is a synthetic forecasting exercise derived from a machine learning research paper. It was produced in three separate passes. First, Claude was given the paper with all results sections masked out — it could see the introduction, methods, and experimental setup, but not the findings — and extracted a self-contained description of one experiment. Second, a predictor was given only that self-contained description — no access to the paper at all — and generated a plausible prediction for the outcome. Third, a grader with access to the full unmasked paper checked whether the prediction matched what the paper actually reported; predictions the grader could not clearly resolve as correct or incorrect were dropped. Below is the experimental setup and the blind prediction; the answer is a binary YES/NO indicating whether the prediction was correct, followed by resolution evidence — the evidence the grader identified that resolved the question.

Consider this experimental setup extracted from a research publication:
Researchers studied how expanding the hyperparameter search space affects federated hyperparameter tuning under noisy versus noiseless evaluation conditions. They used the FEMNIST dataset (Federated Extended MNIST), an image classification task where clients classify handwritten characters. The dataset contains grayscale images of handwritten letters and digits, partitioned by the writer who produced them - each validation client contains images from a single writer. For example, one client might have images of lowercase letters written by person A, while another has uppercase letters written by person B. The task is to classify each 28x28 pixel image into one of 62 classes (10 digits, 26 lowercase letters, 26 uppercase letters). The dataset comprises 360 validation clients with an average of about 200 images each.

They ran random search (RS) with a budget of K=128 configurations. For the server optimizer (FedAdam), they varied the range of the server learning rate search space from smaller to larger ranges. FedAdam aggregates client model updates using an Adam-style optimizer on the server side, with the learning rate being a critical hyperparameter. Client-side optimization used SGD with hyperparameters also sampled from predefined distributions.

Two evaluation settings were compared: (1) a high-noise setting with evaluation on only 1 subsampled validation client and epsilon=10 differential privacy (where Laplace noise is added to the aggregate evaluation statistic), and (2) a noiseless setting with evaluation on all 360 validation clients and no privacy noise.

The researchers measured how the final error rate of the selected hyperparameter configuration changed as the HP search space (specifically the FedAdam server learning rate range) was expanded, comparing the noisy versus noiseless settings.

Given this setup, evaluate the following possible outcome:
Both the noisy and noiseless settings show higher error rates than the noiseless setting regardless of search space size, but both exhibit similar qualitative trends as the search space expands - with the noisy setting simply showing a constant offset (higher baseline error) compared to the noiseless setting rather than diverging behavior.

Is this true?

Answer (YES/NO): NO